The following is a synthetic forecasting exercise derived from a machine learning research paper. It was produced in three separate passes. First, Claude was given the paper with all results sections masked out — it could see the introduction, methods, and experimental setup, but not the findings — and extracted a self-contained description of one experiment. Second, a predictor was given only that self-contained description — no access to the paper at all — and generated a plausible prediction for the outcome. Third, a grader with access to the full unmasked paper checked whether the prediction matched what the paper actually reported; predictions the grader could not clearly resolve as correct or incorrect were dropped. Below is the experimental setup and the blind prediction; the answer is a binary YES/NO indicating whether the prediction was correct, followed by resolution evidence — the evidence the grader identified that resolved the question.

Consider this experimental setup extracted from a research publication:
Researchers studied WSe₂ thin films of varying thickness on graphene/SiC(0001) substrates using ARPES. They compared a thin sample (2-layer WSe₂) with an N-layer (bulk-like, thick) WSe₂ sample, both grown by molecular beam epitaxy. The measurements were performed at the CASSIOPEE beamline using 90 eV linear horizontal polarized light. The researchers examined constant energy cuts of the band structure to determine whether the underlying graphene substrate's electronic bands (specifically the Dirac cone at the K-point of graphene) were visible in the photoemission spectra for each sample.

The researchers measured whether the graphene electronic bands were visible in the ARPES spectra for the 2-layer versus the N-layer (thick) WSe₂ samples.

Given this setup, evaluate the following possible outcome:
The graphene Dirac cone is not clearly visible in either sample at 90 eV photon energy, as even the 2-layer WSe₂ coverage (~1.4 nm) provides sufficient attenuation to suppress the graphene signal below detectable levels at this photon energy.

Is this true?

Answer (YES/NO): NO